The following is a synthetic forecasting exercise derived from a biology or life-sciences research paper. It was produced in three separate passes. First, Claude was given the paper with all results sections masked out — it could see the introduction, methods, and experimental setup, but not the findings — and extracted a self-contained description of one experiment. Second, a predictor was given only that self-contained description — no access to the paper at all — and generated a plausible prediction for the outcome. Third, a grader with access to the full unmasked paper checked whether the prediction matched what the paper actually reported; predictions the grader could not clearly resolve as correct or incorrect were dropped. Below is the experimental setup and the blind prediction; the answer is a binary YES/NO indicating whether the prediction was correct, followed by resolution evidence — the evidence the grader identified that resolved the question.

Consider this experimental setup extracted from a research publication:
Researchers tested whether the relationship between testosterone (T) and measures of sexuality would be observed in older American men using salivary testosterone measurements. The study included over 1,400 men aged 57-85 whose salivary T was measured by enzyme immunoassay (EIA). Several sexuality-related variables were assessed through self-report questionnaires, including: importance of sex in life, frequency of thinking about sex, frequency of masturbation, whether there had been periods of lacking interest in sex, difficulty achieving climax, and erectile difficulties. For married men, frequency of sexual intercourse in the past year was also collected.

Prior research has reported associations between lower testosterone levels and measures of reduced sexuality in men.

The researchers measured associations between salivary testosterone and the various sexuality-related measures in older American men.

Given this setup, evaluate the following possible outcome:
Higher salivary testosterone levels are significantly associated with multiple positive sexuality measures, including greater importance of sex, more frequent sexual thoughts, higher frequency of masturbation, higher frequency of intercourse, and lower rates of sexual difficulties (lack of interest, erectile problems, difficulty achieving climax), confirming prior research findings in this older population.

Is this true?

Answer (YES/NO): NO